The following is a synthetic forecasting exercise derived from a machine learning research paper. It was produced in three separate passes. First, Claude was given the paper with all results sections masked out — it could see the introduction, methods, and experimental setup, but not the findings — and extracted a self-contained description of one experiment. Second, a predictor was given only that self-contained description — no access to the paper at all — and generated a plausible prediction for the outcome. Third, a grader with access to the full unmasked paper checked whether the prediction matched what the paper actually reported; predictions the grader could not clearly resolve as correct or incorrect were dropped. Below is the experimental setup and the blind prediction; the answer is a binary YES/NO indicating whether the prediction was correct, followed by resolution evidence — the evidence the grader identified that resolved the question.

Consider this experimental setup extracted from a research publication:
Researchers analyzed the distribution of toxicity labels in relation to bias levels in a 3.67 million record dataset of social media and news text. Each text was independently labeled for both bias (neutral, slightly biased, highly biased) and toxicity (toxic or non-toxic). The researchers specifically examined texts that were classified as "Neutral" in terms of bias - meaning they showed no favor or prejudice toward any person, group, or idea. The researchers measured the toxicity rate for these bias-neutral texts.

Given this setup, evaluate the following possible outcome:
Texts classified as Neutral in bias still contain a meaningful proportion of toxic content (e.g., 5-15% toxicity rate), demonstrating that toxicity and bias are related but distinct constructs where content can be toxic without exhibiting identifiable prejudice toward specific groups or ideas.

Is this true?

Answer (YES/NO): NO